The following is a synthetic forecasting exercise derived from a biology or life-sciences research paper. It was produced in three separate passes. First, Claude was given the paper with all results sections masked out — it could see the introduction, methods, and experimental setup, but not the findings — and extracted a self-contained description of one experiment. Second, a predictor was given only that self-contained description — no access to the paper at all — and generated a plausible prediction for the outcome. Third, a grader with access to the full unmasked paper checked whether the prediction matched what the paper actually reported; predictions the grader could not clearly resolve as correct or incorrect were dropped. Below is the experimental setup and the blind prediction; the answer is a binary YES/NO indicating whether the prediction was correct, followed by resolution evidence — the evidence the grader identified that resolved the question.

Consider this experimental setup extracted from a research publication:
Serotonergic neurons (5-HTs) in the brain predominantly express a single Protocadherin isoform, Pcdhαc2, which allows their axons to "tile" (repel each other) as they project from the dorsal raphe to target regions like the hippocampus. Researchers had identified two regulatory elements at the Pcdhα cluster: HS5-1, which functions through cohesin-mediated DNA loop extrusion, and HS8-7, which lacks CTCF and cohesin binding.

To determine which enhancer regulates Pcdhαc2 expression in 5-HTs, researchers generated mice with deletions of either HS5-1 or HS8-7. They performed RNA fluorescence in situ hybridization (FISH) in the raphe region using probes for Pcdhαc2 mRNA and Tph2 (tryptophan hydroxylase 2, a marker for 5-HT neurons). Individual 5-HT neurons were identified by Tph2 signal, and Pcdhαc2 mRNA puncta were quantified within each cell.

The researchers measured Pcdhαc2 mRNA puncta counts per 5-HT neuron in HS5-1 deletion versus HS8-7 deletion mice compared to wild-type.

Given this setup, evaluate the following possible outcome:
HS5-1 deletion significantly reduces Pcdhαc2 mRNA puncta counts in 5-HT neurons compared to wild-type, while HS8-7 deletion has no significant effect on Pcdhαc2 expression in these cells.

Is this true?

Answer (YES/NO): NO